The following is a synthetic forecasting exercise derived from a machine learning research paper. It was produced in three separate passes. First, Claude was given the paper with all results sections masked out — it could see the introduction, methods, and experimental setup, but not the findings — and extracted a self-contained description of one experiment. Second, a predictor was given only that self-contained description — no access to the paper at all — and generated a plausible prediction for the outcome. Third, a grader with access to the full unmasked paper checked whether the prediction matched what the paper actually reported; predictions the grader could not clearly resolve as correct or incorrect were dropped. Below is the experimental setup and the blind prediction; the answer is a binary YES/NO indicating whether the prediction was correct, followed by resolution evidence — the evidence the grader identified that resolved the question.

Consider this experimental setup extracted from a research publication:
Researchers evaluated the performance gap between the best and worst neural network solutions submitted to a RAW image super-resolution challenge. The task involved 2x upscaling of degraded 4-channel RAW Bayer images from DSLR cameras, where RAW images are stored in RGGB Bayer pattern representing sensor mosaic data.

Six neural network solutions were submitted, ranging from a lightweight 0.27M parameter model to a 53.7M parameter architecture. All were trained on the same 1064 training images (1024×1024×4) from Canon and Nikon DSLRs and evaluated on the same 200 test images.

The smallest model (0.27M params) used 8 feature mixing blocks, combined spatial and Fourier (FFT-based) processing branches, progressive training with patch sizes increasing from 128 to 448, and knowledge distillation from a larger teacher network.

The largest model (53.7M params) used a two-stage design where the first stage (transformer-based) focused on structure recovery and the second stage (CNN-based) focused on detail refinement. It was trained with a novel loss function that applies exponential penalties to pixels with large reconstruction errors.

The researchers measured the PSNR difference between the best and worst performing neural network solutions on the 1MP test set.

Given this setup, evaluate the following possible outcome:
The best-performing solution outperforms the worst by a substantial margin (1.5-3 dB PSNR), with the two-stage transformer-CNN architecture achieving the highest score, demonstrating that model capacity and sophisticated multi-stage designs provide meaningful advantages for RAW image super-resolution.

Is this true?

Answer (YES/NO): YES